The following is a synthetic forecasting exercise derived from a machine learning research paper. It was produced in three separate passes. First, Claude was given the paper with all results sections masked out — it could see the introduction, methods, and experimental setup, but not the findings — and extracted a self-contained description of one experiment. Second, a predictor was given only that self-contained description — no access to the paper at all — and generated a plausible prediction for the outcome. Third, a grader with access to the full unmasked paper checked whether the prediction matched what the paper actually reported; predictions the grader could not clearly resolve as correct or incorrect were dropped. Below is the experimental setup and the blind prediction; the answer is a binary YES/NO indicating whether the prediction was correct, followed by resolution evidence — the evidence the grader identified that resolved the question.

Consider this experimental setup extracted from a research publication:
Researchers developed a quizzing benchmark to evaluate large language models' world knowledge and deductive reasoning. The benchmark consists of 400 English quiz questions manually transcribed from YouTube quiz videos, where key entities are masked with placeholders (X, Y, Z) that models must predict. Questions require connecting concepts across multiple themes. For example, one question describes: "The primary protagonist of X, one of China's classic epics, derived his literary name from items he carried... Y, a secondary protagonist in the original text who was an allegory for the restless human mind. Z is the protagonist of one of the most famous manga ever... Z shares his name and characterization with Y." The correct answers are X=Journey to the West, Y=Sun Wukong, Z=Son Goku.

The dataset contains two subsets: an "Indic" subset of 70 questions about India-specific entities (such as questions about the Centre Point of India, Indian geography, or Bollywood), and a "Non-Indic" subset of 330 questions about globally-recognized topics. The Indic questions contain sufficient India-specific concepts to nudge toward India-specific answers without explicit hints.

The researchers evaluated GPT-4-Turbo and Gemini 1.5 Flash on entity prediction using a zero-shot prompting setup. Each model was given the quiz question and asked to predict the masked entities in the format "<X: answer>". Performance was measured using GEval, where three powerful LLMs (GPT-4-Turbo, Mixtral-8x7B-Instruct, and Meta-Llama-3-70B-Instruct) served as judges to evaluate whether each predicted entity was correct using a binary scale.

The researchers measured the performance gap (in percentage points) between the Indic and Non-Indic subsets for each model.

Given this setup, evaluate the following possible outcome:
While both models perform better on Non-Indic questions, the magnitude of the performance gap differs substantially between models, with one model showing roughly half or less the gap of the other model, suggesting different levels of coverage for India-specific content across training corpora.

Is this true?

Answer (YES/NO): YES